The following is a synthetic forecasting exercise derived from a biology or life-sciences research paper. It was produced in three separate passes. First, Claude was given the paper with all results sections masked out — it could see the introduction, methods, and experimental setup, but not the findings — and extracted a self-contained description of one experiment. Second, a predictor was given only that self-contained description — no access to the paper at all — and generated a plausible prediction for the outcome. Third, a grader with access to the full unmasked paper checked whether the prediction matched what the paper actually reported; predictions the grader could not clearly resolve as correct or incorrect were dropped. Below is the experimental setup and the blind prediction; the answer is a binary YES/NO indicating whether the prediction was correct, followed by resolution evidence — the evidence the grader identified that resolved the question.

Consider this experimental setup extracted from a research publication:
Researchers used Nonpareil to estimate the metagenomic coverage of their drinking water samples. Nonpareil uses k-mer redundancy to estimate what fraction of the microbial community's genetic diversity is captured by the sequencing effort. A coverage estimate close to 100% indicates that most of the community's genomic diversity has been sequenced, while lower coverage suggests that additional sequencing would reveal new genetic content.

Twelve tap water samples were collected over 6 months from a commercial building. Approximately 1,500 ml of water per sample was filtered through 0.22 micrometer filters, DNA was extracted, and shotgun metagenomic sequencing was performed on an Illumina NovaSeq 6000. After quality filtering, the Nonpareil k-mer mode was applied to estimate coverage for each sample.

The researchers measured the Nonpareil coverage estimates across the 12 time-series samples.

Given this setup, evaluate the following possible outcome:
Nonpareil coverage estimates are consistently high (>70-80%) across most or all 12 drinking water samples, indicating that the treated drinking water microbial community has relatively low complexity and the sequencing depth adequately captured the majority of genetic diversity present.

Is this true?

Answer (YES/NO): YES